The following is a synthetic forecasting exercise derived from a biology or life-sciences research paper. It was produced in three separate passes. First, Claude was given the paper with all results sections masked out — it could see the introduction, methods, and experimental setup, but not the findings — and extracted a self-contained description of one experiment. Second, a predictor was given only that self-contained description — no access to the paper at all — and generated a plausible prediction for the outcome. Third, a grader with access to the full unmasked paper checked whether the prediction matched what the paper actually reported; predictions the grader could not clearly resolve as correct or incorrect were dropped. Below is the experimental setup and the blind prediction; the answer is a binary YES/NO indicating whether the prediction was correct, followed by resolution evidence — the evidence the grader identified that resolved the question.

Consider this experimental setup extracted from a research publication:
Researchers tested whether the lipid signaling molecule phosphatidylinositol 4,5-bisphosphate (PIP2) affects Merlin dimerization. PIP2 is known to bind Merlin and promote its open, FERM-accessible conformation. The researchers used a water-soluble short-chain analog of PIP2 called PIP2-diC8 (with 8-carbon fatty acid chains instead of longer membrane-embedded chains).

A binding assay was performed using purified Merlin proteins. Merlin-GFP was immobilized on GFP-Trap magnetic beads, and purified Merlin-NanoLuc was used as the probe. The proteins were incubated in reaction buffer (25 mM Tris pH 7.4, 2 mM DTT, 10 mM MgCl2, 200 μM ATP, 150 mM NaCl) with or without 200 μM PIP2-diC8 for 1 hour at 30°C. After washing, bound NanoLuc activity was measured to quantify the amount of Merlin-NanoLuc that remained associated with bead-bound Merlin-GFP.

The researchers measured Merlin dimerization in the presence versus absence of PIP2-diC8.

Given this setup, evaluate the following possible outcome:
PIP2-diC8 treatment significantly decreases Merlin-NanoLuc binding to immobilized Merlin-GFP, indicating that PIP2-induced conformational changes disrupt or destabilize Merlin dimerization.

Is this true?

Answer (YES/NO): NO